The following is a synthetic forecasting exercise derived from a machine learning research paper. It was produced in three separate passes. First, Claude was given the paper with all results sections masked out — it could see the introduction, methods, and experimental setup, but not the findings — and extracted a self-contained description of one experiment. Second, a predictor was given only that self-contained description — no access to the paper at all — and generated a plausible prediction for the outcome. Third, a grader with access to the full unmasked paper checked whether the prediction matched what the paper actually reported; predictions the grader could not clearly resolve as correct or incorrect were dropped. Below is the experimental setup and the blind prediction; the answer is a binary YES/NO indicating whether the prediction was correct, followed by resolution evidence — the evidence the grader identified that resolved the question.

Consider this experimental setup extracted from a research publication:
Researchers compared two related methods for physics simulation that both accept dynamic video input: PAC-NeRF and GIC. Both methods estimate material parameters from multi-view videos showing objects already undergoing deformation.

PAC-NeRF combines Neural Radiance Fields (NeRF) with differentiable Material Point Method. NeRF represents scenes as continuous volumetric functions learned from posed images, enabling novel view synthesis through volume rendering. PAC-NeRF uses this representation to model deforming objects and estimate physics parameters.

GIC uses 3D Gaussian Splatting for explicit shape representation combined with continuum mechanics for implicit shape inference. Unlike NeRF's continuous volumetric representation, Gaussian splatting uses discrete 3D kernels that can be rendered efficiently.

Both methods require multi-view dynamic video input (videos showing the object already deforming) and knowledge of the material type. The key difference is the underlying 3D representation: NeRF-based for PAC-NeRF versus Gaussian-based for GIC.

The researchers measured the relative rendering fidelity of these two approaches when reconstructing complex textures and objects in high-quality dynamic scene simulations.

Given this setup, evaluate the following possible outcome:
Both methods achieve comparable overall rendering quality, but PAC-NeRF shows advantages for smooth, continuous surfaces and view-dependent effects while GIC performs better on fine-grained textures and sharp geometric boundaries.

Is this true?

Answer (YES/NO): NO